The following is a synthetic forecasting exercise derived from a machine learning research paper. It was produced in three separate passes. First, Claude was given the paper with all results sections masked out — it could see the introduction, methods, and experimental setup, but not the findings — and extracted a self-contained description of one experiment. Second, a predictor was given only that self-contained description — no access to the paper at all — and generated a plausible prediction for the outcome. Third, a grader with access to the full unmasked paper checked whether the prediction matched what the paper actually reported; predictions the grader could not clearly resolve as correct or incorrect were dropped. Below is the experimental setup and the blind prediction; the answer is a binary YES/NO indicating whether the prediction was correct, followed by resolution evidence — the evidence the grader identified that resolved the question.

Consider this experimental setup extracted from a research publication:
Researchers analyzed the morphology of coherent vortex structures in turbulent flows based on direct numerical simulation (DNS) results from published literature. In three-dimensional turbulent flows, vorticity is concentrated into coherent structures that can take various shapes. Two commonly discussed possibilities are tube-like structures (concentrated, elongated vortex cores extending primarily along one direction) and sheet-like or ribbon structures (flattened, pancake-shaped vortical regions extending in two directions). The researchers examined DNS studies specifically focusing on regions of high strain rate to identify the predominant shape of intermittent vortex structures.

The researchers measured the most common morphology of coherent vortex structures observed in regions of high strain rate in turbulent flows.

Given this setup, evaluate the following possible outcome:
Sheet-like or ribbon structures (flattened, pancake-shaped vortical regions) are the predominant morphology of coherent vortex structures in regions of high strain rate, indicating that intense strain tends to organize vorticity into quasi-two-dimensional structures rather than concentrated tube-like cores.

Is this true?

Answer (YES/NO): YES